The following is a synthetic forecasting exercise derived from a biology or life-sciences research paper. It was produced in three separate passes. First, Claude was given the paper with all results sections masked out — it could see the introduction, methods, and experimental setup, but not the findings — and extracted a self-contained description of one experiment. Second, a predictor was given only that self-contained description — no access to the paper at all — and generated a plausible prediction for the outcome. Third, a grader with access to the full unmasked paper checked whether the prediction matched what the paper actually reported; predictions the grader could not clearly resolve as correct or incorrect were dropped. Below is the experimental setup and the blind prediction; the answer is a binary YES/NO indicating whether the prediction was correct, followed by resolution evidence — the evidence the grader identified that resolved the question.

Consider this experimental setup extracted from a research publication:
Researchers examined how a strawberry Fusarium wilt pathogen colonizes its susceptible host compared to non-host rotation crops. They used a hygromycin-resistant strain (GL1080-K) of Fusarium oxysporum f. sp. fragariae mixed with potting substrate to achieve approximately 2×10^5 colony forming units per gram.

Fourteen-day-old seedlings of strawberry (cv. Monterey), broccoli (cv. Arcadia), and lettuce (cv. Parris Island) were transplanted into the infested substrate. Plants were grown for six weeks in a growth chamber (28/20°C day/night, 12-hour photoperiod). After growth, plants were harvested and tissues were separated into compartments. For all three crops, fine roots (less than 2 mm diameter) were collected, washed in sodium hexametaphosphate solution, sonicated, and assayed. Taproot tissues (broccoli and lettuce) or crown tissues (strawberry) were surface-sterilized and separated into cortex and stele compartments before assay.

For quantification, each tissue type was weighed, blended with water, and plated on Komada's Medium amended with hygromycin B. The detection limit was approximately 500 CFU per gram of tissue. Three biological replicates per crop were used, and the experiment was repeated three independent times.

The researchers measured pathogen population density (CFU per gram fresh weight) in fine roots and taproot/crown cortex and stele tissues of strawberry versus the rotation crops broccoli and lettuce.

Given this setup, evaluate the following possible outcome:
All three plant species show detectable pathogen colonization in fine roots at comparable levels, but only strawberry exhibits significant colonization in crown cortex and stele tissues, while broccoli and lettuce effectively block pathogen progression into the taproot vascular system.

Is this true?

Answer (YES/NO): NO